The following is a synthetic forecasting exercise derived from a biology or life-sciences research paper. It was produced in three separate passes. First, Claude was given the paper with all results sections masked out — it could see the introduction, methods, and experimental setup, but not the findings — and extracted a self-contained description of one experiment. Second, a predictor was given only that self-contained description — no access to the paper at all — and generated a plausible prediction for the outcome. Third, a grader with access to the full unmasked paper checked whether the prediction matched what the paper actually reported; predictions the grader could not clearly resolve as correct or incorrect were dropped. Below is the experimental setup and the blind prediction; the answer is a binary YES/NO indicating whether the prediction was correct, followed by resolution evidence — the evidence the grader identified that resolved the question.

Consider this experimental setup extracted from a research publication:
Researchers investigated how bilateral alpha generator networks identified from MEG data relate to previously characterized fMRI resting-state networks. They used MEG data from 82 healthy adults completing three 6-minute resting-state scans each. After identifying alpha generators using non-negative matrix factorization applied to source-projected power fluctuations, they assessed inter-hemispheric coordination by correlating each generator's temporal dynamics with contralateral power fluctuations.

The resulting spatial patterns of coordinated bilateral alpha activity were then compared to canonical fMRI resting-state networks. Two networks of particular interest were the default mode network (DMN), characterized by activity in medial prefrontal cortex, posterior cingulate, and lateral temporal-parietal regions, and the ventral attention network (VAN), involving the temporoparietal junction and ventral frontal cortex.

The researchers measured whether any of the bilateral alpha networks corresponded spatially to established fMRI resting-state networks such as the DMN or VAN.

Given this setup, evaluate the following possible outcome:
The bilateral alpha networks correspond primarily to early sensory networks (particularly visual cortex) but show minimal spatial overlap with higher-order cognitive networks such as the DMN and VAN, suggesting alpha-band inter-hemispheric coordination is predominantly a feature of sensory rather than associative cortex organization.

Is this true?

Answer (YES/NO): NO